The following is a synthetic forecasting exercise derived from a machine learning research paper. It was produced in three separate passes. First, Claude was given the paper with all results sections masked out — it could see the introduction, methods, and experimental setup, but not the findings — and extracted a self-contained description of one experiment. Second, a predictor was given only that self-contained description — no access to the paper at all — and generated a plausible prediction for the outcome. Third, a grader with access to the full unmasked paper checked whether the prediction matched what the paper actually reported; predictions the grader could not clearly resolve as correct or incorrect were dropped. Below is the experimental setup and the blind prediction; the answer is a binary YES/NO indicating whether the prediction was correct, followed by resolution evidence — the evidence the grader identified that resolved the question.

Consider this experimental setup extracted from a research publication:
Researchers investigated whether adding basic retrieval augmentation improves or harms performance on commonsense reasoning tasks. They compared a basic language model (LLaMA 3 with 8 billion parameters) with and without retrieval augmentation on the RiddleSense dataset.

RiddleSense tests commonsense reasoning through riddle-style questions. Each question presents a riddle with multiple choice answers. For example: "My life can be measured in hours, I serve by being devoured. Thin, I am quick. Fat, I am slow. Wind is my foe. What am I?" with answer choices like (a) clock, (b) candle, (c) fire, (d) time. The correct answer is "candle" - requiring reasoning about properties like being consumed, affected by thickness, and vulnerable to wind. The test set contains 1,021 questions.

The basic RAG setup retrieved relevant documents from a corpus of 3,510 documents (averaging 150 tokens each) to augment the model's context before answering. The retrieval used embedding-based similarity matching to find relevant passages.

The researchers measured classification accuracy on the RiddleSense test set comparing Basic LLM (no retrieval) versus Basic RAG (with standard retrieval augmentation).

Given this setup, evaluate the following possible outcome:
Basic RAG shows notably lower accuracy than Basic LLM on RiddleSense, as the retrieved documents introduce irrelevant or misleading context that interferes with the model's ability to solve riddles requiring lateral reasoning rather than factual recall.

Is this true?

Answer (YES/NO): YES